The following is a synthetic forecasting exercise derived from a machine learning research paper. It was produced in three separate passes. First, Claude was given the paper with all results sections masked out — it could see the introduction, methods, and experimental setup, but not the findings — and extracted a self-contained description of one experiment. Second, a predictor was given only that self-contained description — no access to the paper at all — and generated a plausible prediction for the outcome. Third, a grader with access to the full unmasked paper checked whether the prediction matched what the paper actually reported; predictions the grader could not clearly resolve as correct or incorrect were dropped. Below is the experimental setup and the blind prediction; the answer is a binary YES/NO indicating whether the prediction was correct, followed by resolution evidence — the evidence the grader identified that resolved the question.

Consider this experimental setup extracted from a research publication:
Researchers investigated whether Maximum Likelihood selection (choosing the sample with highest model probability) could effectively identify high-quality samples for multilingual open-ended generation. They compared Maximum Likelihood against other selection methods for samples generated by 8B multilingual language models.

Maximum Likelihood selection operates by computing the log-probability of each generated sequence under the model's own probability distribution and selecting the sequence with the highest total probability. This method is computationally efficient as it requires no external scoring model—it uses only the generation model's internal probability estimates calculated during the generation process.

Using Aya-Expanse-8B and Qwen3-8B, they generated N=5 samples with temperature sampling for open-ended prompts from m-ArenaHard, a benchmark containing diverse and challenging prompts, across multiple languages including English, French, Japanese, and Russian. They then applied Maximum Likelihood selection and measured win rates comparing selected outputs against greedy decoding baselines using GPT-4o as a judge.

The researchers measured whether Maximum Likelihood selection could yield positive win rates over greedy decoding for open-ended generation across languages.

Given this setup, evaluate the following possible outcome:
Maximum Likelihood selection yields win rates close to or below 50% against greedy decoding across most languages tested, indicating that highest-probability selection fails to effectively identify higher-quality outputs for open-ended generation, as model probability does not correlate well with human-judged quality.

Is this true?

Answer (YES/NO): YES